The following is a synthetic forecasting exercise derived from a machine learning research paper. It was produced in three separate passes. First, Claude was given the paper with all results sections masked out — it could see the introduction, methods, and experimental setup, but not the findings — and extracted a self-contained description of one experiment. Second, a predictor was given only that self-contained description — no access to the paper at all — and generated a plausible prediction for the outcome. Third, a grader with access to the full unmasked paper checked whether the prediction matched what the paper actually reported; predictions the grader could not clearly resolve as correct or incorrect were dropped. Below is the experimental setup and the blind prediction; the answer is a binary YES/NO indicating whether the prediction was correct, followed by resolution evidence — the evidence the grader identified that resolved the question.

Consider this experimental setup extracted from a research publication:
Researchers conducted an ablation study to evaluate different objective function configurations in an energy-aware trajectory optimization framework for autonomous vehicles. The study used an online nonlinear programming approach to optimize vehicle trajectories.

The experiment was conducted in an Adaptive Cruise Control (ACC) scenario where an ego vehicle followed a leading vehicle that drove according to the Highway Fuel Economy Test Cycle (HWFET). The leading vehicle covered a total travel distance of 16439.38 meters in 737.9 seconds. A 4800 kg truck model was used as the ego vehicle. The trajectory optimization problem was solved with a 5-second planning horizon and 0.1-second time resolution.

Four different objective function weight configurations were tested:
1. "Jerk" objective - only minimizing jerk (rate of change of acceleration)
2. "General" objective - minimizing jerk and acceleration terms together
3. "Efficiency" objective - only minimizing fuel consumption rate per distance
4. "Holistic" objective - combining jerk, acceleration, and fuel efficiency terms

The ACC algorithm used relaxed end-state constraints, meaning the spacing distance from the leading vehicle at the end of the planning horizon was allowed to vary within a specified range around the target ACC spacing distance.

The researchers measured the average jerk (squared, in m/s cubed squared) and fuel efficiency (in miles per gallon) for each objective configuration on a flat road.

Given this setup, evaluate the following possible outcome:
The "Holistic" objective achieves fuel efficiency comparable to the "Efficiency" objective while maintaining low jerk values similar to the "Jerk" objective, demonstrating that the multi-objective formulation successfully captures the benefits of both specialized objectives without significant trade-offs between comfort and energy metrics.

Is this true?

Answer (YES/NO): NO